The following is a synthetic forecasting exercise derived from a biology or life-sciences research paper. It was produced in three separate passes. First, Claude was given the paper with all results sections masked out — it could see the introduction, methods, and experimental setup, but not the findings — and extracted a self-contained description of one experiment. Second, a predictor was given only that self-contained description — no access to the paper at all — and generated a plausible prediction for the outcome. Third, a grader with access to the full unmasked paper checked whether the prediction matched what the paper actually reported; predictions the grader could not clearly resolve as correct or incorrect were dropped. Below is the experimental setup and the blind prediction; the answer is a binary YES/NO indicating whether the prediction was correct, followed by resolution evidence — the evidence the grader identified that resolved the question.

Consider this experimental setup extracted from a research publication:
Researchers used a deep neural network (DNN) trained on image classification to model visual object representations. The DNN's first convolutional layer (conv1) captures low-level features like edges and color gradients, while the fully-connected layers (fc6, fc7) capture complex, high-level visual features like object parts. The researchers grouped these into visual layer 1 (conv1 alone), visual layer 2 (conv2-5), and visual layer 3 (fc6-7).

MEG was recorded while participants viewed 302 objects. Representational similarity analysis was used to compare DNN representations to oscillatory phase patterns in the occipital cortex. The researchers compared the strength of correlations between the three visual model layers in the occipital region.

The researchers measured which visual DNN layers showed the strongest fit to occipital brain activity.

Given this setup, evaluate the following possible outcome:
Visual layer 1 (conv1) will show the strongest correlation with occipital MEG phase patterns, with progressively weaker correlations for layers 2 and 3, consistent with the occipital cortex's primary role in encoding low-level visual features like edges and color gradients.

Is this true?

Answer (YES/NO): NO